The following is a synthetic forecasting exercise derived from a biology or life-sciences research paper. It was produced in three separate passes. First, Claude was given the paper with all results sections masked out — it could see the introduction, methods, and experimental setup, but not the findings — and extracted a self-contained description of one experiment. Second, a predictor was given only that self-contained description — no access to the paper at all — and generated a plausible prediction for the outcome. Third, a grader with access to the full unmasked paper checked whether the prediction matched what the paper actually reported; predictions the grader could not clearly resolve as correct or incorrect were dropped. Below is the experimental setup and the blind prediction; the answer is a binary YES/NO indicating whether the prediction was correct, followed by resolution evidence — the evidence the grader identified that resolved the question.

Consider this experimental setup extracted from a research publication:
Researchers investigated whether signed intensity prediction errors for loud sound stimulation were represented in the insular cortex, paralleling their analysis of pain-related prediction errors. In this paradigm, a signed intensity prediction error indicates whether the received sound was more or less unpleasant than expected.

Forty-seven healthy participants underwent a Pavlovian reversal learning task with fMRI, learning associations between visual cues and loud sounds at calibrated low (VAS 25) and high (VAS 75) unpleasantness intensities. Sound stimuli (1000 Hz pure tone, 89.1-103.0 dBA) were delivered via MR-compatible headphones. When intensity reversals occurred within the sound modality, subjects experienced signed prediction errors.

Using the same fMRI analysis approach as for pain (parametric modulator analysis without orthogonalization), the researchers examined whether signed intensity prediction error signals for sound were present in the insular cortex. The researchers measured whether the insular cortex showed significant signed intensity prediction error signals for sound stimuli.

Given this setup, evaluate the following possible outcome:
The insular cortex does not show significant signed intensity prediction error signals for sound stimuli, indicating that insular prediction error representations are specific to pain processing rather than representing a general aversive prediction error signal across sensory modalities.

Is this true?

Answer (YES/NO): NO